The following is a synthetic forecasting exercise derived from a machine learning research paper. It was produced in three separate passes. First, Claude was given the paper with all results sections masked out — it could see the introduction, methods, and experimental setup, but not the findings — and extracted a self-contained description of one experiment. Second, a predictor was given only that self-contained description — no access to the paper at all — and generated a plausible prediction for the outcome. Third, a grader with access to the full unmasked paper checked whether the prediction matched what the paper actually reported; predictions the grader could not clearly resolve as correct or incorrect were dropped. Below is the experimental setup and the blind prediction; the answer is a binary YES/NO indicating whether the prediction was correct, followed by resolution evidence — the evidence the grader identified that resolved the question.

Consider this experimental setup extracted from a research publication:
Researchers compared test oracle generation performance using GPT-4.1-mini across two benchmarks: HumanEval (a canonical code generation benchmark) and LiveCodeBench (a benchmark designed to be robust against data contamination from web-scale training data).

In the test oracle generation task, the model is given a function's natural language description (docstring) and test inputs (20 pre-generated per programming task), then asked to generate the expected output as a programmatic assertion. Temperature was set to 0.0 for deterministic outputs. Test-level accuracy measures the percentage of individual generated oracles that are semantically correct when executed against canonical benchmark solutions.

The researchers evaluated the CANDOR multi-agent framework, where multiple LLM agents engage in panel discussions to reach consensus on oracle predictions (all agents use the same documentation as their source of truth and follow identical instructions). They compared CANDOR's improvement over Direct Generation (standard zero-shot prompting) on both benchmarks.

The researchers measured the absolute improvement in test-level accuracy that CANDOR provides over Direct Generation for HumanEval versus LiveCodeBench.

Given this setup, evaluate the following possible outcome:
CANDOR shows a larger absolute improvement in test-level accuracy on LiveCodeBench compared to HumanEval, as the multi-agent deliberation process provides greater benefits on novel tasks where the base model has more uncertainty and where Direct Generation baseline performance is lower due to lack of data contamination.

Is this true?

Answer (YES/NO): NO